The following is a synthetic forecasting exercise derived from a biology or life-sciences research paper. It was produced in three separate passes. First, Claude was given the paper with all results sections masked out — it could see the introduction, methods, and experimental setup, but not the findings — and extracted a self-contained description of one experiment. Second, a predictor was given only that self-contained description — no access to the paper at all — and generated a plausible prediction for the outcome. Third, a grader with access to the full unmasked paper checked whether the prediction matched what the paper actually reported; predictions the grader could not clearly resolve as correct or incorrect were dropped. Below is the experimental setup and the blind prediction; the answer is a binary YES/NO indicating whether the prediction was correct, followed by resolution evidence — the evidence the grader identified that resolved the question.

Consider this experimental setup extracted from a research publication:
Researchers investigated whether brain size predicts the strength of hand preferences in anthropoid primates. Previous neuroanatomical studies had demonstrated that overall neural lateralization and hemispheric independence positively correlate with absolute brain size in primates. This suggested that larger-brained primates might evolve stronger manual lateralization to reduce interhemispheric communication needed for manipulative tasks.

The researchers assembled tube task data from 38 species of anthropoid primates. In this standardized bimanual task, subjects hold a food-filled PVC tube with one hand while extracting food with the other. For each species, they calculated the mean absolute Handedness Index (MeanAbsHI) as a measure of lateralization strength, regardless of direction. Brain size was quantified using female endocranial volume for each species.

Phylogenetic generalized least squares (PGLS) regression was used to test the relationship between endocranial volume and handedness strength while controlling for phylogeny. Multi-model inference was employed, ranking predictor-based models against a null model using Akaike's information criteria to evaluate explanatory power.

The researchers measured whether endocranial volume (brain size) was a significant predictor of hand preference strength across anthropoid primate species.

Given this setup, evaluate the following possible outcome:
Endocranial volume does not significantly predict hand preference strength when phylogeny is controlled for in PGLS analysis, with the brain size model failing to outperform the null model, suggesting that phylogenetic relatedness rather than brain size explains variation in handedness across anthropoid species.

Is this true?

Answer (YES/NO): YES